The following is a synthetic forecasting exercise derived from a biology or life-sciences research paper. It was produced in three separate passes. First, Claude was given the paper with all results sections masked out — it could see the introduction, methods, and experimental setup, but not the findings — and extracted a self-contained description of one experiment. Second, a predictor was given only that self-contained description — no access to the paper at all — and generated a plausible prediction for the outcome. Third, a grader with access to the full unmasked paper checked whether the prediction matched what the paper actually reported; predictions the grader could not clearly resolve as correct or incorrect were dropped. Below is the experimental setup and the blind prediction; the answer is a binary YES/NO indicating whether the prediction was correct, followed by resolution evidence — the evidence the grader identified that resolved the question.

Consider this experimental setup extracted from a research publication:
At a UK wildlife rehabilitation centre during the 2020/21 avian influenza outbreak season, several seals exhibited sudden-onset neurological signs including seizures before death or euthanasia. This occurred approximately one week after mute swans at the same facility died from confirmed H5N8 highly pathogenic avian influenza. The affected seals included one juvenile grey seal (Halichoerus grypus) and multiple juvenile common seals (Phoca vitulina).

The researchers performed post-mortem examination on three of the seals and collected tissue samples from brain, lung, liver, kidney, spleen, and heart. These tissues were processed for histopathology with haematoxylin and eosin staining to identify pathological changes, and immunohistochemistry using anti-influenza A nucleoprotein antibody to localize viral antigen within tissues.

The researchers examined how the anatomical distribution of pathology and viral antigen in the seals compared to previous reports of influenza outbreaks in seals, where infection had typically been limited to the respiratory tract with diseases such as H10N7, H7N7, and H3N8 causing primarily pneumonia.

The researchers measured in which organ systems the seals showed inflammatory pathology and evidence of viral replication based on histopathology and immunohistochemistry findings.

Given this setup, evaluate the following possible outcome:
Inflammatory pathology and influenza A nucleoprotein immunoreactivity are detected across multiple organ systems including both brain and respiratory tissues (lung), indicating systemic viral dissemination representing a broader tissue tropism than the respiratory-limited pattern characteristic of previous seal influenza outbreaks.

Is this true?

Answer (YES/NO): NO